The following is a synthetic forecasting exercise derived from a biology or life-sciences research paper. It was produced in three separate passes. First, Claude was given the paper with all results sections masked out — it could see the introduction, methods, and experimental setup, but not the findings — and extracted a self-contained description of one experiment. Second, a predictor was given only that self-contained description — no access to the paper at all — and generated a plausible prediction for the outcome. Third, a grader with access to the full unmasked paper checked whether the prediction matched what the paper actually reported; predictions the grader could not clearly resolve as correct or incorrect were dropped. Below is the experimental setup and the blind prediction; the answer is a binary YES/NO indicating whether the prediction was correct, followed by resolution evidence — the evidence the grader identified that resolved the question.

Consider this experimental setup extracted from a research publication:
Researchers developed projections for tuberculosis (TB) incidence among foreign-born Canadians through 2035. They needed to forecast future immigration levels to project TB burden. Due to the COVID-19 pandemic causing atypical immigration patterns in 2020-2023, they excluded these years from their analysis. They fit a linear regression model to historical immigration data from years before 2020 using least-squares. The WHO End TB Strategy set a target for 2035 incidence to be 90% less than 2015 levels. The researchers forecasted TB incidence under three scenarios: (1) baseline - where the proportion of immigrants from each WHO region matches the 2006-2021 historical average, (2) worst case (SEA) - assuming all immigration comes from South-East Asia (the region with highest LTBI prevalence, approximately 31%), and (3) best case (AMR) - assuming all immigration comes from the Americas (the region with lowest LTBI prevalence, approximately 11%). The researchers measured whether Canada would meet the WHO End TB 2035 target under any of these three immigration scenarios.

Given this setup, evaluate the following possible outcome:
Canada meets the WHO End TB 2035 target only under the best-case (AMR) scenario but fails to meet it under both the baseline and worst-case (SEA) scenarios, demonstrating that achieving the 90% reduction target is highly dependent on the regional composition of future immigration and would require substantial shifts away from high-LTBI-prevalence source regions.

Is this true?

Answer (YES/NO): NO